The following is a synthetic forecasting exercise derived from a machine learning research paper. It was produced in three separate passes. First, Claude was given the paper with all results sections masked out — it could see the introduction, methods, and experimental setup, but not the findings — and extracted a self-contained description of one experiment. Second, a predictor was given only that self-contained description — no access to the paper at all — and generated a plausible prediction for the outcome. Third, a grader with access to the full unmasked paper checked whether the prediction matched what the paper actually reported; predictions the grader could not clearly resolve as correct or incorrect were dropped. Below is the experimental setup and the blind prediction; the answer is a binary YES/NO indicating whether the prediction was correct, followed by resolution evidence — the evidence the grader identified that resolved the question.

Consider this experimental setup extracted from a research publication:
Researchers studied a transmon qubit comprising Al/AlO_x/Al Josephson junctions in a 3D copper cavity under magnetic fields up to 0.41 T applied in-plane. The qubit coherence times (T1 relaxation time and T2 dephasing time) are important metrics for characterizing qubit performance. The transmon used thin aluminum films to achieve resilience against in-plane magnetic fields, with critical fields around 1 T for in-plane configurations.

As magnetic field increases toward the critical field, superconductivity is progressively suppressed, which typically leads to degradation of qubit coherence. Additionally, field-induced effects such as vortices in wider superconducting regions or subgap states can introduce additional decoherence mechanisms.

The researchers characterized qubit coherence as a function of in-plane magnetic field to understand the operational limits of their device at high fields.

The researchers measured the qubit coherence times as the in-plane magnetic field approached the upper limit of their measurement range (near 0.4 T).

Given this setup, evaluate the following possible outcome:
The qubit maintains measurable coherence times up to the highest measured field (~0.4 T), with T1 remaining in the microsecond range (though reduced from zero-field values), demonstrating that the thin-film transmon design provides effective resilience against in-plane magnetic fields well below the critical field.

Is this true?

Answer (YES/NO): NO